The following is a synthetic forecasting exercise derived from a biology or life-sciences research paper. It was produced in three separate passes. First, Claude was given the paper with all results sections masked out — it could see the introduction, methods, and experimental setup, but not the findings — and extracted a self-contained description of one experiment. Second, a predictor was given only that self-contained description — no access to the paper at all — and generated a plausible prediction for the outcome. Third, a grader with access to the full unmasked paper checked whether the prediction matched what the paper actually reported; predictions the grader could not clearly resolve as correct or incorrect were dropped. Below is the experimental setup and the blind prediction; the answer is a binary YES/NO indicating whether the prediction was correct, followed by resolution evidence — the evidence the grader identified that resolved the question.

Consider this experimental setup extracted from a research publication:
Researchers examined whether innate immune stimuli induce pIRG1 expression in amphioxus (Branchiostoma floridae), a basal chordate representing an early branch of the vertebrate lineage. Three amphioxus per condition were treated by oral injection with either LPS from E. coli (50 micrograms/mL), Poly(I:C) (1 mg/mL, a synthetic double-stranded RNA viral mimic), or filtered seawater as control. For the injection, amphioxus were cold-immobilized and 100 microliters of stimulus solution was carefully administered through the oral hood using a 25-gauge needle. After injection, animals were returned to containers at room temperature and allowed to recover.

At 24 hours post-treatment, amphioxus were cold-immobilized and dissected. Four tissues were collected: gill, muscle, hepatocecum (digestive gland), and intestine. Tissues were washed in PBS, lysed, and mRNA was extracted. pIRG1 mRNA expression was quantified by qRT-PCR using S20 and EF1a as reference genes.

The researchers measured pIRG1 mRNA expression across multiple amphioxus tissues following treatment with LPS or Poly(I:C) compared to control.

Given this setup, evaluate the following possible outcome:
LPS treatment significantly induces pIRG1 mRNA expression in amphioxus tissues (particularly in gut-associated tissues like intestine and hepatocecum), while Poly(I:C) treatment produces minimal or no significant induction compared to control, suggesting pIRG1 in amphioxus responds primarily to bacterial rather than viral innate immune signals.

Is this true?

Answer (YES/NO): NO